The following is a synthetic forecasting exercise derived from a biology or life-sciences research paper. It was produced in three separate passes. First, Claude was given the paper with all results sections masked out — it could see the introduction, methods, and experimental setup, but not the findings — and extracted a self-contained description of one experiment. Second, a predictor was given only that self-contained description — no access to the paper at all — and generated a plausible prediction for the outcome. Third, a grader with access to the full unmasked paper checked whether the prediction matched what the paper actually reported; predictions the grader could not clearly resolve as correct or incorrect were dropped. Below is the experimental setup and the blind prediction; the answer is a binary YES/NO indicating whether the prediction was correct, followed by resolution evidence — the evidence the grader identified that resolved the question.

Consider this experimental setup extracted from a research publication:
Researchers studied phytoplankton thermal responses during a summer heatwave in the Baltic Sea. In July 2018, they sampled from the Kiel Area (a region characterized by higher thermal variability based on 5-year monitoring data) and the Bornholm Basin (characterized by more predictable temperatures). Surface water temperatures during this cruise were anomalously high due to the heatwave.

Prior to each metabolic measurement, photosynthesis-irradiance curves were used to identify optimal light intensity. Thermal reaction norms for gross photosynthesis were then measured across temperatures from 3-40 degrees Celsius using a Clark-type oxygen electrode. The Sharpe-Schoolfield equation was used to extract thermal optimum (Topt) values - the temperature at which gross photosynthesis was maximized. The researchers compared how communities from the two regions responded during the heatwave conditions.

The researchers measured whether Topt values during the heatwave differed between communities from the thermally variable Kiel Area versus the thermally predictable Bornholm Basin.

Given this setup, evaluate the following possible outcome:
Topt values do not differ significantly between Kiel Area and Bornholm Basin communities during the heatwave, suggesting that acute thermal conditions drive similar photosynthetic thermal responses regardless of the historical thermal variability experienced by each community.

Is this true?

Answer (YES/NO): NO